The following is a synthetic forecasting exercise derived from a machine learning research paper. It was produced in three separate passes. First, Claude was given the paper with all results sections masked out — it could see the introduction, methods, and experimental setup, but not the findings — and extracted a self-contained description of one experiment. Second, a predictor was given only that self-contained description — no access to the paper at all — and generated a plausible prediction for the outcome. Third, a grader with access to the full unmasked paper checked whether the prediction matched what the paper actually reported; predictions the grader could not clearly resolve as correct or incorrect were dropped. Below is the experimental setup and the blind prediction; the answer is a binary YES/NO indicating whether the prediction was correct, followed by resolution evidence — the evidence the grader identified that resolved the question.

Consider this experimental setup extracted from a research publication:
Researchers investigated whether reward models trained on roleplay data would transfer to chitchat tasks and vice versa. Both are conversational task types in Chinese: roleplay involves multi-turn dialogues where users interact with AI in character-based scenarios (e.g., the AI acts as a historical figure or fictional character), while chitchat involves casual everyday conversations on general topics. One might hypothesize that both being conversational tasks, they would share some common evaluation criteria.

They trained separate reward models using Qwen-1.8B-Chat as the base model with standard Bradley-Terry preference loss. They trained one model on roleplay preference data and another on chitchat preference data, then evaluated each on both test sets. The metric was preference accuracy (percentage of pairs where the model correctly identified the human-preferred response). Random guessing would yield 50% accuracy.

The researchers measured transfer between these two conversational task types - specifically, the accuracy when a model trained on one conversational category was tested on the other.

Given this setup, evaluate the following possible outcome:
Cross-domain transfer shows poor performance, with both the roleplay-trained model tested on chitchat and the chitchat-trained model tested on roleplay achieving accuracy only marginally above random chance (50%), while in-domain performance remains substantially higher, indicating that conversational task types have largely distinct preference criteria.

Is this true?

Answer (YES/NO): YES